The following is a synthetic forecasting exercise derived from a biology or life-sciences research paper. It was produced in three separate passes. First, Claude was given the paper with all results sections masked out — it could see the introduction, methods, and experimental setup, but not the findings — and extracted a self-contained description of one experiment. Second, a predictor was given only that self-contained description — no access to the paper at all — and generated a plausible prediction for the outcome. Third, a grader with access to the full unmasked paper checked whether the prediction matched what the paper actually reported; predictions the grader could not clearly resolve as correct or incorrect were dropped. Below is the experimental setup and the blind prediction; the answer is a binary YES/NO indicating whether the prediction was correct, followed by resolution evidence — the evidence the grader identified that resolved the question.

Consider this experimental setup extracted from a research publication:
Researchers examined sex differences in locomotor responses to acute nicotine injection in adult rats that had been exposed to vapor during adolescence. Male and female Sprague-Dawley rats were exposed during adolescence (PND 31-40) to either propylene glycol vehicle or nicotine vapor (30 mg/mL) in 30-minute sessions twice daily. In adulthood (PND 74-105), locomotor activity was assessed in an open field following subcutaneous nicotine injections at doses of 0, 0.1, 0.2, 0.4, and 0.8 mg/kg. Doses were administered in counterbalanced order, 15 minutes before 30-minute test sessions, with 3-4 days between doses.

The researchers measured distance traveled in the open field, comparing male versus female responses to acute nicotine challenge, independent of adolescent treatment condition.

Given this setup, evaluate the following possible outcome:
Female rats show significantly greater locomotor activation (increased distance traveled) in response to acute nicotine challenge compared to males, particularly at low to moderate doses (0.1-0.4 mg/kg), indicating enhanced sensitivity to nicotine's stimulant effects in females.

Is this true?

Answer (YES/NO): NO